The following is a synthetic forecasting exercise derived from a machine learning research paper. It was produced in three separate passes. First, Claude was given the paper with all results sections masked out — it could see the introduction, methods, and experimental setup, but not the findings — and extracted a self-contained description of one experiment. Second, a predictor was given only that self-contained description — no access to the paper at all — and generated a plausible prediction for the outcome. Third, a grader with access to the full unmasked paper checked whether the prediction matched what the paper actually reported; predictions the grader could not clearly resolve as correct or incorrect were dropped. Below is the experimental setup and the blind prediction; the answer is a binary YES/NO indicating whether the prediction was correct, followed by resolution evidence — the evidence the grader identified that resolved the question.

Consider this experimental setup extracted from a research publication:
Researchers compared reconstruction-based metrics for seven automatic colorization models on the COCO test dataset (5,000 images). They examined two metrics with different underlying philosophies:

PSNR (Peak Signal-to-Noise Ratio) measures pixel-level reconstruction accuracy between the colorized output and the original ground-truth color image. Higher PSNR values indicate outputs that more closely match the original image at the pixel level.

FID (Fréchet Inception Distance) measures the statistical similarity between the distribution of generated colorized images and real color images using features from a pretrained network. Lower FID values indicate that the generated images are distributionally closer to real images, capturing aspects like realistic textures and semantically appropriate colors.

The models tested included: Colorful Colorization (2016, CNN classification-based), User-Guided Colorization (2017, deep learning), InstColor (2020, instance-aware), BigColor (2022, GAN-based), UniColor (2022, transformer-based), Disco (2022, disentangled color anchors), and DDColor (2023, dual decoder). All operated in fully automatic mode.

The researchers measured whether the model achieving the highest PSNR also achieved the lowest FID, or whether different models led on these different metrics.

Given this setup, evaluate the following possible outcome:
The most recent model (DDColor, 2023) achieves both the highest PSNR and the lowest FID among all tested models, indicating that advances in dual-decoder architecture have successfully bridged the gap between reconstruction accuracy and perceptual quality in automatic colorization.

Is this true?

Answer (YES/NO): NO